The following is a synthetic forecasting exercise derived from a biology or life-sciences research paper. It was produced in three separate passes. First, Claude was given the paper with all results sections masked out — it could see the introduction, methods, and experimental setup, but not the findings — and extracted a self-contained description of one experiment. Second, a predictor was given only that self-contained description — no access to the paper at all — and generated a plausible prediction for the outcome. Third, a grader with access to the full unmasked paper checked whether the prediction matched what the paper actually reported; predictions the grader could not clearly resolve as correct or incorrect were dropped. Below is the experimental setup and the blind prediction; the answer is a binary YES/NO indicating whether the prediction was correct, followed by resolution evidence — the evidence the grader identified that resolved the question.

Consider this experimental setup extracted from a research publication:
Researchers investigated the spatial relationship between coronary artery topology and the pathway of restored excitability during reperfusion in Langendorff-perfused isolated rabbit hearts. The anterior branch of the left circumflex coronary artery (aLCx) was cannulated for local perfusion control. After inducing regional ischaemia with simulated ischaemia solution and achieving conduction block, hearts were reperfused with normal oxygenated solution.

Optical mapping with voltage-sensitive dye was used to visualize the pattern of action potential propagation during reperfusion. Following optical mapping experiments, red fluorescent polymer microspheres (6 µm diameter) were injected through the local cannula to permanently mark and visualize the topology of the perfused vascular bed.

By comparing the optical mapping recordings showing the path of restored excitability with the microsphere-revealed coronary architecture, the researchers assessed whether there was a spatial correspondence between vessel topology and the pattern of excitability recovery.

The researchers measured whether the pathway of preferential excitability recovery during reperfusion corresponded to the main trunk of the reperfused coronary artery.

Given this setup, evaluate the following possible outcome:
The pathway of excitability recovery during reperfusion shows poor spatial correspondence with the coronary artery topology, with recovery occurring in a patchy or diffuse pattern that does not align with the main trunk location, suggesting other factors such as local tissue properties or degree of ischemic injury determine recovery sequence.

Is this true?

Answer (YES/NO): NO